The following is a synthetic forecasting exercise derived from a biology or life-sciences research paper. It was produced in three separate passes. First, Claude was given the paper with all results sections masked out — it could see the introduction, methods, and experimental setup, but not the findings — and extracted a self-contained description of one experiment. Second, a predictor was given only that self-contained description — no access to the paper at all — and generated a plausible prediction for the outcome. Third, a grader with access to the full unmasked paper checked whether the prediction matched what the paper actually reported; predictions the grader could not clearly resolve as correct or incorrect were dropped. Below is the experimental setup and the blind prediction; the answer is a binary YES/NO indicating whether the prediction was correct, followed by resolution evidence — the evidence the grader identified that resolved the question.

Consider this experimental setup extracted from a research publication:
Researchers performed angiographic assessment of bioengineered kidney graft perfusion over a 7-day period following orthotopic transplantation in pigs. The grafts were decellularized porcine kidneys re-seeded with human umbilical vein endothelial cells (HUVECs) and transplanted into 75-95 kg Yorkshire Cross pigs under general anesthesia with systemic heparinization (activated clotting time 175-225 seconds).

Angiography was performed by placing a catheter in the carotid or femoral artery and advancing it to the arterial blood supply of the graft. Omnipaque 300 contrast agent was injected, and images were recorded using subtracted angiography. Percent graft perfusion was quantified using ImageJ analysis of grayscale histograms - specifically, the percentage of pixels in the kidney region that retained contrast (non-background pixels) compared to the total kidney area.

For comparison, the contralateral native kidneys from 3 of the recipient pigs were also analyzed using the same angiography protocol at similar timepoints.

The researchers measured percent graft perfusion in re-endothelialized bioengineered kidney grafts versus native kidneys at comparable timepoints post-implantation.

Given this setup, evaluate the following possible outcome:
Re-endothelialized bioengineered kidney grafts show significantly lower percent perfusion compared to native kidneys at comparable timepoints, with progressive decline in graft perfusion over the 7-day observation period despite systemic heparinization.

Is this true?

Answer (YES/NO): NO